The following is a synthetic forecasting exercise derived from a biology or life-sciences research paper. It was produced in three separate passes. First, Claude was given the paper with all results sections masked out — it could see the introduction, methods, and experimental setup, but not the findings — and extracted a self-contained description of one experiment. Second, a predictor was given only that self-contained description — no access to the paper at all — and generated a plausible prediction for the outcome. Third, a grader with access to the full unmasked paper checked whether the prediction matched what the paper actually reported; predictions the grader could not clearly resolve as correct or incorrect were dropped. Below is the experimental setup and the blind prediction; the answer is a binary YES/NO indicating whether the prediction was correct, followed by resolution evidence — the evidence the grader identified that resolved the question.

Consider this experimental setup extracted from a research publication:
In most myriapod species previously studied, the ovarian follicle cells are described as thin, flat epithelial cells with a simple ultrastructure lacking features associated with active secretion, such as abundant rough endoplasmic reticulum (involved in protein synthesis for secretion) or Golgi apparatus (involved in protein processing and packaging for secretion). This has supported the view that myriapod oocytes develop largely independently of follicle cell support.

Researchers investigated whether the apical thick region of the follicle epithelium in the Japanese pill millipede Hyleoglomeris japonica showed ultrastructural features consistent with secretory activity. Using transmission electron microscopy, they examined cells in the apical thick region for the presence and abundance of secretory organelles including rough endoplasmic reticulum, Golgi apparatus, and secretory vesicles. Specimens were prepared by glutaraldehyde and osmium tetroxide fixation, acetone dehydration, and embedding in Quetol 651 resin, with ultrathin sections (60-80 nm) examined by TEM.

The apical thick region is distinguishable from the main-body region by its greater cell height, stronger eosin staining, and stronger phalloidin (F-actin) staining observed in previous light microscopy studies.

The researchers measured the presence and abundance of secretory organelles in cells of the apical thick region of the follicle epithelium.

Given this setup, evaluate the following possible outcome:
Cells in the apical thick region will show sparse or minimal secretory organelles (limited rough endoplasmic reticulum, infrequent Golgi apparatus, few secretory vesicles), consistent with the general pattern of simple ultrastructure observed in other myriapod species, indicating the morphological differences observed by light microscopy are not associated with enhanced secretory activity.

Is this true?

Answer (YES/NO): NO